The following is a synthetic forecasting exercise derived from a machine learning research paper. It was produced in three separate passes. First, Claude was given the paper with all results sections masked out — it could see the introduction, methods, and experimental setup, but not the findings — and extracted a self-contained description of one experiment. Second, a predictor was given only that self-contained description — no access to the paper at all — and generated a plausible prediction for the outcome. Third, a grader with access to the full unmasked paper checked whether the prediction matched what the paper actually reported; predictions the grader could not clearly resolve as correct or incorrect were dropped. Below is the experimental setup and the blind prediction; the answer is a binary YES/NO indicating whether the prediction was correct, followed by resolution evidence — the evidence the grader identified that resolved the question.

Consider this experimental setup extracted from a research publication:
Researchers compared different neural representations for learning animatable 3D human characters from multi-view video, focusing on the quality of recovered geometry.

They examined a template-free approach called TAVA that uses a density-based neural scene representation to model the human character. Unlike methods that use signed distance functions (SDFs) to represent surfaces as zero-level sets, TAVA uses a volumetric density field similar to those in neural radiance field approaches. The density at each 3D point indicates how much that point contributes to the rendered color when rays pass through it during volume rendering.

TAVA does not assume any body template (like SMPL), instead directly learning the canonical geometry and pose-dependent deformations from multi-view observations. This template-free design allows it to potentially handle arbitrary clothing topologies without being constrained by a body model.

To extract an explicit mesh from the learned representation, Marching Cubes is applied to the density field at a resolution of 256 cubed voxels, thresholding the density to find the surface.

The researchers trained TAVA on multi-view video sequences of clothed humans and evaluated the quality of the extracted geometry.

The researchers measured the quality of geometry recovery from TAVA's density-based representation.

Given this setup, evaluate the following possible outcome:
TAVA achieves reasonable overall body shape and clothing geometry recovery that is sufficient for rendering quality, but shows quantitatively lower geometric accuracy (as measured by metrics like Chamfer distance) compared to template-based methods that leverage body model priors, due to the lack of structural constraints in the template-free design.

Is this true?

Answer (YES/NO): NO